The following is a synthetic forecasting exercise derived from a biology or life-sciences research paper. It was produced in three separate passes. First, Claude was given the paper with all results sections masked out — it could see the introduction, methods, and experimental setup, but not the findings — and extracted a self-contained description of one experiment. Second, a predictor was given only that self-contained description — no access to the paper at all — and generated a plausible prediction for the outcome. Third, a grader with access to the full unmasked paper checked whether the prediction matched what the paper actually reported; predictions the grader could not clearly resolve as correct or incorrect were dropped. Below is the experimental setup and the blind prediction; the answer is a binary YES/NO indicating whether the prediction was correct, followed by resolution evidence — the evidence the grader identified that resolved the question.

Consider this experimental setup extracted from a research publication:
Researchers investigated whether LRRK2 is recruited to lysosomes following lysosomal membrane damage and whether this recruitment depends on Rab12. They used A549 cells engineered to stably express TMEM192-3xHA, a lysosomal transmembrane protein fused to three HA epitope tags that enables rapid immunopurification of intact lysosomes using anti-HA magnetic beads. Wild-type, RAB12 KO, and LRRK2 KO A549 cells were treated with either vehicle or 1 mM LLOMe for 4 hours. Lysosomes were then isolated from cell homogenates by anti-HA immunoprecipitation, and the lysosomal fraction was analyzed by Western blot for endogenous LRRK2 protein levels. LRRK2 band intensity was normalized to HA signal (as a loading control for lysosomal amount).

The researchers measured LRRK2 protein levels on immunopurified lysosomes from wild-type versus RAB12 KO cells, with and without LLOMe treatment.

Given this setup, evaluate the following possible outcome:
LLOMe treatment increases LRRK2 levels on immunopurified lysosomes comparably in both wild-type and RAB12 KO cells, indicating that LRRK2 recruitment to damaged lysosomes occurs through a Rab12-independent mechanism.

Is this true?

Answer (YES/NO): NO